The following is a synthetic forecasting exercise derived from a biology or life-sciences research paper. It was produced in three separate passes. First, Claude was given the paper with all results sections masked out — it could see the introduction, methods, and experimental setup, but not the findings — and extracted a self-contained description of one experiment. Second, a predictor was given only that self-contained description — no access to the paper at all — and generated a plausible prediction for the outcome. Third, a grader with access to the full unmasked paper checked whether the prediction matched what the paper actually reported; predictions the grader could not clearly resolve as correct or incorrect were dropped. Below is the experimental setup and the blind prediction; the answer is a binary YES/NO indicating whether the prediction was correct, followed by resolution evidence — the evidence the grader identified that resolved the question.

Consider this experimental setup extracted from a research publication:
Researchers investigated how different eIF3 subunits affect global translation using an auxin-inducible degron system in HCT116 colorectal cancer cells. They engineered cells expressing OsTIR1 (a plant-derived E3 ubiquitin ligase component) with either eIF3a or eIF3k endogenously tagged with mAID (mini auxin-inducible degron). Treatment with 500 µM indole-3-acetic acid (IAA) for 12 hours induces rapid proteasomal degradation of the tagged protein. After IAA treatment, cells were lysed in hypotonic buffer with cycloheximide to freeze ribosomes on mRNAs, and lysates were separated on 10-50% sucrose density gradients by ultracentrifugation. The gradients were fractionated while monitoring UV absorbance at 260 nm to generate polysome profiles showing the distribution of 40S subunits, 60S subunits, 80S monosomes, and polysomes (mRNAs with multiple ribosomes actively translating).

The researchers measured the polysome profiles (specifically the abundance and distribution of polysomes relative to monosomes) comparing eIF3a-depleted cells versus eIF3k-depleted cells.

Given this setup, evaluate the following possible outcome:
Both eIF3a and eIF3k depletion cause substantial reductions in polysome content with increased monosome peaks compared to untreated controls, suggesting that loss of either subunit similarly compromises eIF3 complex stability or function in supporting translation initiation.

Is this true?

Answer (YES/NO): NO